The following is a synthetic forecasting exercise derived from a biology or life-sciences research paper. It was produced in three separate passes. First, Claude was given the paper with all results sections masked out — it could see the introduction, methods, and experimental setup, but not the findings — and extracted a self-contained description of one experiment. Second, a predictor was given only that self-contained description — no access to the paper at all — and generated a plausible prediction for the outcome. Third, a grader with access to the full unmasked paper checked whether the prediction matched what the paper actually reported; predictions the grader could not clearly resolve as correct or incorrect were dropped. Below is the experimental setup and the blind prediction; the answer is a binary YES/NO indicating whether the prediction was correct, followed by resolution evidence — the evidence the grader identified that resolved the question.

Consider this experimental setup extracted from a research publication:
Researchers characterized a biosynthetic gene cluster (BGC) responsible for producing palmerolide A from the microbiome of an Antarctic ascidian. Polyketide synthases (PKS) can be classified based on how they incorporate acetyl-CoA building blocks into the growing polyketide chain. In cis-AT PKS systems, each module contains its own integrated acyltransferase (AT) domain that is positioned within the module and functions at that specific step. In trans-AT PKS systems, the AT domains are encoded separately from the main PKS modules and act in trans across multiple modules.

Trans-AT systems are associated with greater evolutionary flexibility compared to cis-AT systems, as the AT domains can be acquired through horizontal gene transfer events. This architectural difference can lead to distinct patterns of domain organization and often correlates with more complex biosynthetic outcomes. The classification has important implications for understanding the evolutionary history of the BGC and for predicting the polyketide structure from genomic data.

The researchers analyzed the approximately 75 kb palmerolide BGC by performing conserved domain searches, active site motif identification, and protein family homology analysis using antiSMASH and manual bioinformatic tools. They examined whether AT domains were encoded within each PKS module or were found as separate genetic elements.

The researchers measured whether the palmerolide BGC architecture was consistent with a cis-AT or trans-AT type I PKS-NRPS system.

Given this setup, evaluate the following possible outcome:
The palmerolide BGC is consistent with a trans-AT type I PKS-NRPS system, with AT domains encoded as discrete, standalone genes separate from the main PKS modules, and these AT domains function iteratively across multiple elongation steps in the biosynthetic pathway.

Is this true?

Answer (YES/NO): YES